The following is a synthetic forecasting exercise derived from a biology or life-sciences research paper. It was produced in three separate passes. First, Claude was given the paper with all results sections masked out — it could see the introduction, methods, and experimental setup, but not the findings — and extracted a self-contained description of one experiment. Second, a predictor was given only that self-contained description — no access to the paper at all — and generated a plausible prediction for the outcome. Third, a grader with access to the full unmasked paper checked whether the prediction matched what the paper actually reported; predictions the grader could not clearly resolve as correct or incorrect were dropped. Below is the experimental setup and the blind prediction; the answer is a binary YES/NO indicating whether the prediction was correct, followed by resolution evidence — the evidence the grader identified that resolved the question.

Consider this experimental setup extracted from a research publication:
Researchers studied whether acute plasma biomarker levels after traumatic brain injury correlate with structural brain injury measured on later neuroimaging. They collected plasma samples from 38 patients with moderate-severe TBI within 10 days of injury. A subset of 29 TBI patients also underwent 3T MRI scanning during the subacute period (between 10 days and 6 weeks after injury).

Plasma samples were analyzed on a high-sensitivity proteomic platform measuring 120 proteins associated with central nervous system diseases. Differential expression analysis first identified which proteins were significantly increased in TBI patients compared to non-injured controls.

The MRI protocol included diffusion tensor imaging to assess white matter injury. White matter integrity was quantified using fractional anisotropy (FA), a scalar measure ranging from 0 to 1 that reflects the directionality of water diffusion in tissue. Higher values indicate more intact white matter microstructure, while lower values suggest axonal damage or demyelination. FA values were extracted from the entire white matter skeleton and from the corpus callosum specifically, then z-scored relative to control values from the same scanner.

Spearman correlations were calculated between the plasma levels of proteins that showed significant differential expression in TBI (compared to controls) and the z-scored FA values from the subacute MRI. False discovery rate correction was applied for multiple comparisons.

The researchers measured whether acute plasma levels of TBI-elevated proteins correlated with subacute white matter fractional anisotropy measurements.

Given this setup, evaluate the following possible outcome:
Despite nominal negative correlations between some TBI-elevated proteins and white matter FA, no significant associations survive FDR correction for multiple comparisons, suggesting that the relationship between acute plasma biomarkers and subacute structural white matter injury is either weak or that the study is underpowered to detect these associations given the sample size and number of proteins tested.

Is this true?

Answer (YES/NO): NO